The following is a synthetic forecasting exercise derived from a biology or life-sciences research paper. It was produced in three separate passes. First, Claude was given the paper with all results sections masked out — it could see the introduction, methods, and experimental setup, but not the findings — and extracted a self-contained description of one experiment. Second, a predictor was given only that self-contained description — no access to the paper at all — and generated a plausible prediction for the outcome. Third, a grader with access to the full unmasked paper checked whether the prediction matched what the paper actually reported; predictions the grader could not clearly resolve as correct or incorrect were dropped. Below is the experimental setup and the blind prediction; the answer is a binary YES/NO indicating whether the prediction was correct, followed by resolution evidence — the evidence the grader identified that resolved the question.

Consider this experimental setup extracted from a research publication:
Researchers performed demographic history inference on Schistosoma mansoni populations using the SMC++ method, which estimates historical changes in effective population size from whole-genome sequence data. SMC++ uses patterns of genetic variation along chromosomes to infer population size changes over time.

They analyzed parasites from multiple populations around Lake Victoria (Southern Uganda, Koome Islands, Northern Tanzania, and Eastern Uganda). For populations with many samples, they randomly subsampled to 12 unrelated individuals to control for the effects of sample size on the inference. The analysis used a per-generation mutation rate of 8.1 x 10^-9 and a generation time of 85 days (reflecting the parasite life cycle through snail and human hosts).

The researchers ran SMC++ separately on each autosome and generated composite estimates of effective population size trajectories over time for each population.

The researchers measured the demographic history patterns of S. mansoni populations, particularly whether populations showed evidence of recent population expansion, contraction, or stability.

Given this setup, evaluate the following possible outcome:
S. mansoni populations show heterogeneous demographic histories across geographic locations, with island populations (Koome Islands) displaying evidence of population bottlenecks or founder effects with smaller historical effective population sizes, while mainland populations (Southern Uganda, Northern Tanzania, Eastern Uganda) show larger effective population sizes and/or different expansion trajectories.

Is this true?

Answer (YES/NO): NO